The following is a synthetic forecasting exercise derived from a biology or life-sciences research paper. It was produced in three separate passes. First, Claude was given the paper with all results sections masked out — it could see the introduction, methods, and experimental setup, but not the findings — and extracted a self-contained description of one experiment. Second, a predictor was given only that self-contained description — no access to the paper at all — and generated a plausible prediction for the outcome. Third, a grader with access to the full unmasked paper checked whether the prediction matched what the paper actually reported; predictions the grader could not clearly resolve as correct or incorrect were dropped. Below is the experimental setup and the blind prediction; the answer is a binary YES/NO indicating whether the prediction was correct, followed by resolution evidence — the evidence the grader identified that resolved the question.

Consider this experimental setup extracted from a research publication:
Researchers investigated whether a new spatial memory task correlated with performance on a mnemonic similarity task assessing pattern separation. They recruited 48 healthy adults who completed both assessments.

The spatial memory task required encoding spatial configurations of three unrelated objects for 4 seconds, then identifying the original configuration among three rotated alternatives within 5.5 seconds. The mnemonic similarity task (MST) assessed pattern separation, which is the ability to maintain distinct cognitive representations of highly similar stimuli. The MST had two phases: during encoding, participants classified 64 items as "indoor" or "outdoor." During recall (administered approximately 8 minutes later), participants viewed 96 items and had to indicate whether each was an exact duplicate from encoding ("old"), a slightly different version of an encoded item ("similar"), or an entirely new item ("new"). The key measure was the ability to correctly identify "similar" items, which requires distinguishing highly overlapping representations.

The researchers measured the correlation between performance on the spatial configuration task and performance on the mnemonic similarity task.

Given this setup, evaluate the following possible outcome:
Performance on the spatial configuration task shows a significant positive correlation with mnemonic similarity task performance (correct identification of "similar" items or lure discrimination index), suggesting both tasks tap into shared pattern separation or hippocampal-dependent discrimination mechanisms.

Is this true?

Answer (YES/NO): NO